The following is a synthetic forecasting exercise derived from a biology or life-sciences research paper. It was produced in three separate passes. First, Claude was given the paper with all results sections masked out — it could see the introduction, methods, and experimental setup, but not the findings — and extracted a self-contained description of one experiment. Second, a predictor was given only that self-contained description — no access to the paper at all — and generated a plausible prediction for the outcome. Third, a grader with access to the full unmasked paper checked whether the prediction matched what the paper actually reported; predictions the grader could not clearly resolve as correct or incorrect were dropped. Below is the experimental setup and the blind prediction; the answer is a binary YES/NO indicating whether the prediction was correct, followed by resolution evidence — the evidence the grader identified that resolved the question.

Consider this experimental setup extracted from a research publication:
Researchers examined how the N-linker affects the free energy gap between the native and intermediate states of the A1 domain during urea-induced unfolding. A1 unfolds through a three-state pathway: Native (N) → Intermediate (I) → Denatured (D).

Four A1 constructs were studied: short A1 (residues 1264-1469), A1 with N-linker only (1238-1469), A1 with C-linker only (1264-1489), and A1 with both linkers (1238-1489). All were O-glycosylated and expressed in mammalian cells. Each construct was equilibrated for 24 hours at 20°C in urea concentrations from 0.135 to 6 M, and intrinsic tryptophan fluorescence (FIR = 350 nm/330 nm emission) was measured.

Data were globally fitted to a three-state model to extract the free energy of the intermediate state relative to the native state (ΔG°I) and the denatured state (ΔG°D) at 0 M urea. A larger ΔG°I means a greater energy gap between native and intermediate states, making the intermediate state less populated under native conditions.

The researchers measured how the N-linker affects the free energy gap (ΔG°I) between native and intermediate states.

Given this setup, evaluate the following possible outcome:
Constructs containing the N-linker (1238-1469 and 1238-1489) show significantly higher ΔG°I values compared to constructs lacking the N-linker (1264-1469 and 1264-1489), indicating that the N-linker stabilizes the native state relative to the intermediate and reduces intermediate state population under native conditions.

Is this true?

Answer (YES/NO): YES